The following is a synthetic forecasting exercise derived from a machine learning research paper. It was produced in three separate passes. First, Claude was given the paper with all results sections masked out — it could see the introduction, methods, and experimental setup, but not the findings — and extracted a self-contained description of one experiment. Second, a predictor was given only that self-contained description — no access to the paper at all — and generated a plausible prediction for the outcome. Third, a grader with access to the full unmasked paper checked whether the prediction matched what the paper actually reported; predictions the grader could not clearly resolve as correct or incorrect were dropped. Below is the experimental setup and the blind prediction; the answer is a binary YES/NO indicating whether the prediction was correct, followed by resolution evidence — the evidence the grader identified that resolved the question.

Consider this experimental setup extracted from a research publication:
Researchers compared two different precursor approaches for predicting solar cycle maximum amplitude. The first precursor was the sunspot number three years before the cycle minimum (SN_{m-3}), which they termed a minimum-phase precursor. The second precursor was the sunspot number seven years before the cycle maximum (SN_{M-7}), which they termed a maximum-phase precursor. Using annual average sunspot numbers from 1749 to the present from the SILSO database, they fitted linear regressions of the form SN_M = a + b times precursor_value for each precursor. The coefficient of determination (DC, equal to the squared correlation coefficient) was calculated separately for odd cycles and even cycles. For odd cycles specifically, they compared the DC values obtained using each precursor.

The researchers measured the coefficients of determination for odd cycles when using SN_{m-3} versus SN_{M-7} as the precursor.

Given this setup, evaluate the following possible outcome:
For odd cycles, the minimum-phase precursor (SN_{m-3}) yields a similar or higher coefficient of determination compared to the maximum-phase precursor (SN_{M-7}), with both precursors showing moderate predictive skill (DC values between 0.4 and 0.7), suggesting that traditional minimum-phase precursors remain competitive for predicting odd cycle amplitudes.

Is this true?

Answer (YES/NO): NO